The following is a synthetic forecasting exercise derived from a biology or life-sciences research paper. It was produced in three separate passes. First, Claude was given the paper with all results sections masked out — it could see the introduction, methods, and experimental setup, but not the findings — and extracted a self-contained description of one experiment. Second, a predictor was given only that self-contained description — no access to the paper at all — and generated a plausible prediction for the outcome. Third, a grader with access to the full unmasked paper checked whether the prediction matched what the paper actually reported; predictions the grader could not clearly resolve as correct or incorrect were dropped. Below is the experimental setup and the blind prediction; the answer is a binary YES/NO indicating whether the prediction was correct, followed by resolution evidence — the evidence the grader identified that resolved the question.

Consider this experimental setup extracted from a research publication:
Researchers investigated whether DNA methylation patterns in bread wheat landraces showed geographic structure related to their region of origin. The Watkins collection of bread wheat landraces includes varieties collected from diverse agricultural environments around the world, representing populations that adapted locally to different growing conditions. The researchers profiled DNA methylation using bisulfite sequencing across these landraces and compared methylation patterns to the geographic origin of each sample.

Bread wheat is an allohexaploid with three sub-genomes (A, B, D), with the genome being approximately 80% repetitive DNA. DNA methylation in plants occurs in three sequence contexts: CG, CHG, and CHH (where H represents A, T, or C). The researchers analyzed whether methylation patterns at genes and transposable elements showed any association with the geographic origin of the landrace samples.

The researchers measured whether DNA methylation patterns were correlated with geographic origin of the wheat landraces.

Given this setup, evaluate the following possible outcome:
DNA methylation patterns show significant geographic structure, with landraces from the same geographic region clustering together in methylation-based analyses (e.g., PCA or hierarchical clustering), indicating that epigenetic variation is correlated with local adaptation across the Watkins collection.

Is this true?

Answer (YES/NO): YES